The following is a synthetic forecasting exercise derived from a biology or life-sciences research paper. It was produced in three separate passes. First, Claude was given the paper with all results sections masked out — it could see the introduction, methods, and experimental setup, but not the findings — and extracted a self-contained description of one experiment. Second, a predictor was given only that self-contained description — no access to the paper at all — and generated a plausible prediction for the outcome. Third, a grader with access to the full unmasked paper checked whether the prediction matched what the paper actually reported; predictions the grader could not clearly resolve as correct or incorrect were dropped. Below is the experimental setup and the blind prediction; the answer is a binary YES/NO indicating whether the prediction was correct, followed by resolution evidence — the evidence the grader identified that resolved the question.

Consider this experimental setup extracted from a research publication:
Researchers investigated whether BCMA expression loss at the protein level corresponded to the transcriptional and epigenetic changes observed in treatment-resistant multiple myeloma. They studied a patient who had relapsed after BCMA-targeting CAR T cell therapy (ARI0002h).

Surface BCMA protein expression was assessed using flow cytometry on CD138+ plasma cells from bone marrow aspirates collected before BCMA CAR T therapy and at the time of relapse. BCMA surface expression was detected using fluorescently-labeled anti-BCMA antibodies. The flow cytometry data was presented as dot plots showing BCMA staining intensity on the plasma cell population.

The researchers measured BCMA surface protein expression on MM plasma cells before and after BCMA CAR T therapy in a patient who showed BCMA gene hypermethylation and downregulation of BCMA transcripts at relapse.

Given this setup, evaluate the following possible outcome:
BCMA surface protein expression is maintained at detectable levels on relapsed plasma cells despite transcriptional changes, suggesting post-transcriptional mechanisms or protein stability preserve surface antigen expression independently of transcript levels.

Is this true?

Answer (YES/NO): NO